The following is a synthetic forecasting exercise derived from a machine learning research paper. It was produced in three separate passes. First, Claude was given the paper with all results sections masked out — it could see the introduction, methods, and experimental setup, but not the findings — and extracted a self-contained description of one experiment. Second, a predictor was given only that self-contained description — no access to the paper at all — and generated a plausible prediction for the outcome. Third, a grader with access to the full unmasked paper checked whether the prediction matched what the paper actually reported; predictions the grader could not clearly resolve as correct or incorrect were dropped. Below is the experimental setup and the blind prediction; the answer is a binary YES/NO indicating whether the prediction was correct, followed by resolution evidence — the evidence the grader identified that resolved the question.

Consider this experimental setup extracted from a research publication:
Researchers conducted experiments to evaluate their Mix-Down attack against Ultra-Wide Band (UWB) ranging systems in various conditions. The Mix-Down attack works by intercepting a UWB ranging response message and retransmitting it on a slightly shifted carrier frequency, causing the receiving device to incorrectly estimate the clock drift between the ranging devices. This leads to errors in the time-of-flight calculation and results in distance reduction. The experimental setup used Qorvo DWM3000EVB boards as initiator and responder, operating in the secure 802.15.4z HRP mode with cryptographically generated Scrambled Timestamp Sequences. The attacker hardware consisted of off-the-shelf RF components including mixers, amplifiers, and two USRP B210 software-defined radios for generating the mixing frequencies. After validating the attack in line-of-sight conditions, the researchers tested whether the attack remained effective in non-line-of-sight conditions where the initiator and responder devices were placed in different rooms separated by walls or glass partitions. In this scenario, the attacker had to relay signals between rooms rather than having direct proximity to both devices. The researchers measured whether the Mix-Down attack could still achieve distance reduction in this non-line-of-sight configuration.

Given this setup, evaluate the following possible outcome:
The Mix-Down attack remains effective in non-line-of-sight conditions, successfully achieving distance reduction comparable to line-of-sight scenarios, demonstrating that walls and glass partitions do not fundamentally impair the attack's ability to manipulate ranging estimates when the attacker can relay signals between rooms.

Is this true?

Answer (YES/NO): YES